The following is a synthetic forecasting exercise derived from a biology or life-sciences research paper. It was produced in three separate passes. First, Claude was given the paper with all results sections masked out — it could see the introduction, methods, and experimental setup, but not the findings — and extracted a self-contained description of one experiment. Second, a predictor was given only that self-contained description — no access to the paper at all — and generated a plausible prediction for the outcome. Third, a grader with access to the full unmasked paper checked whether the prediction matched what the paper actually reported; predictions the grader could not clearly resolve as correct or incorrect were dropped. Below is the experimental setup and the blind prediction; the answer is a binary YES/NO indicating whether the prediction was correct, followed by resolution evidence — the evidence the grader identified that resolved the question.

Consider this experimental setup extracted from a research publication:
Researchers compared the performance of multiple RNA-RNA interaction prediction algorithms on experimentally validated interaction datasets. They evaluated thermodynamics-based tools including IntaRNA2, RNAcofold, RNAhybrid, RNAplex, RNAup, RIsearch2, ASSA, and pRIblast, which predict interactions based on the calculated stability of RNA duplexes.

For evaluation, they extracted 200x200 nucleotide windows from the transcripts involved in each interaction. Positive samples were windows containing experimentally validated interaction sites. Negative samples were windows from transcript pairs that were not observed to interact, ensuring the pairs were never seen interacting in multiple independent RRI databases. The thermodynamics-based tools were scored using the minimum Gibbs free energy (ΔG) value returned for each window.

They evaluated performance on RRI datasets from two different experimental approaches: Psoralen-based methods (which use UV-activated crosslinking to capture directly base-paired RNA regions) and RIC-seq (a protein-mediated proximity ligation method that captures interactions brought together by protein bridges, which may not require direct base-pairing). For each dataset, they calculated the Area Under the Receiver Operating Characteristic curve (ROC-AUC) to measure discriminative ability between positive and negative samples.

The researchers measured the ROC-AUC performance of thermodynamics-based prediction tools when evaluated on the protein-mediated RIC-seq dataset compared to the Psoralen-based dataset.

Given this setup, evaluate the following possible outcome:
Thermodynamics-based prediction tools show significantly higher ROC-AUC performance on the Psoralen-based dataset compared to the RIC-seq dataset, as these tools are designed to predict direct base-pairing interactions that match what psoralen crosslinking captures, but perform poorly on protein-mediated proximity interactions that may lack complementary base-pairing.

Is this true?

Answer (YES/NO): NO